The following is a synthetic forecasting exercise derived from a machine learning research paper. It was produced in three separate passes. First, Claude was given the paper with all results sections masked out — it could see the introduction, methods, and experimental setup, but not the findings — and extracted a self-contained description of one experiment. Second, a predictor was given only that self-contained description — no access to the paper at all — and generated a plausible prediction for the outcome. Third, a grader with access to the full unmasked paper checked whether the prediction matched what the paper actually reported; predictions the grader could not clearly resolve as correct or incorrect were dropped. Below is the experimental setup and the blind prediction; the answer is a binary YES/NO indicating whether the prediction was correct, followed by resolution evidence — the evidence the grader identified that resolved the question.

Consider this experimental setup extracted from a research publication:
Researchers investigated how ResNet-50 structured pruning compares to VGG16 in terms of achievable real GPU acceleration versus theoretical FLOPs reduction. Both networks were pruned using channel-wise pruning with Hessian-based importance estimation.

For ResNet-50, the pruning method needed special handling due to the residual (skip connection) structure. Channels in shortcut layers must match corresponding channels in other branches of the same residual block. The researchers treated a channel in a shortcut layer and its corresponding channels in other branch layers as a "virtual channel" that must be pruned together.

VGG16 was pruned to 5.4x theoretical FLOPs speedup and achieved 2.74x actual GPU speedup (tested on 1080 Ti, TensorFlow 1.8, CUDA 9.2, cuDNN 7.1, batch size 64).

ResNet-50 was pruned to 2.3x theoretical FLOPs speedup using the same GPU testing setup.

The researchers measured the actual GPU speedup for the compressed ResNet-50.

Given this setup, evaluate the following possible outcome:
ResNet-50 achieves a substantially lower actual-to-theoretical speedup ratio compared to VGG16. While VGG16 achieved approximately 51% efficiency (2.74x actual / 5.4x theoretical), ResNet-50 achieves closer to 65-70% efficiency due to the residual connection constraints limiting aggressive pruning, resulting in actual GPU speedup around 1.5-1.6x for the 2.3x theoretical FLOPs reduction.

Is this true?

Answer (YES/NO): NO